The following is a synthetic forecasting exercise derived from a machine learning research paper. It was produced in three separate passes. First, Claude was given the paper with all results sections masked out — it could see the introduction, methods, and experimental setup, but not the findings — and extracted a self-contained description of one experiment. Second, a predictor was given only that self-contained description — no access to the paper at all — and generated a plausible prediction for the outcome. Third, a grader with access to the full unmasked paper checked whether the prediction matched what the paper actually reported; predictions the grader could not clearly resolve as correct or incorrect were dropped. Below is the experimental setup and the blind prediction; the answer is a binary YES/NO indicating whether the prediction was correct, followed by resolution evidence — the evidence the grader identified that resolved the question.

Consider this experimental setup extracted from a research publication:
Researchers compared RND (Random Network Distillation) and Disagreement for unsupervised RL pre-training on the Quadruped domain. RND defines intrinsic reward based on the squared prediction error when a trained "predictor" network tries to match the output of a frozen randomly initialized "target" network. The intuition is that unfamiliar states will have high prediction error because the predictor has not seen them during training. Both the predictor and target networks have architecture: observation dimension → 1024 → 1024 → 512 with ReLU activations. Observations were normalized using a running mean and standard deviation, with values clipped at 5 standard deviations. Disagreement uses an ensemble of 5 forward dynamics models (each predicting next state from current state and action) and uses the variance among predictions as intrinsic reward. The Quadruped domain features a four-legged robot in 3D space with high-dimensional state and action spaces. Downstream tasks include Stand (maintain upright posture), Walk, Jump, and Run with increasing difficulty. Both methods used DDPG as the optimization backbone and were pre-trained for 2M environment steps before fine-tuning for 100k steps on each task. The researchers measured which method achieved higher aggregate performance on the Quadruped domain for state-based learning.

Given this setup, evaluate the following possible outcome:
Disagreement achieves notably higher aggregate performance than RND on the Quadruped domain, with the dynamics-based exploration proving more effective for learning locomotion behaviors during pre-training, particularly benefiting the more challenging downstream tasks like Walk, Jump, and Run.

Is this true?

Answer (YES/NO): NO